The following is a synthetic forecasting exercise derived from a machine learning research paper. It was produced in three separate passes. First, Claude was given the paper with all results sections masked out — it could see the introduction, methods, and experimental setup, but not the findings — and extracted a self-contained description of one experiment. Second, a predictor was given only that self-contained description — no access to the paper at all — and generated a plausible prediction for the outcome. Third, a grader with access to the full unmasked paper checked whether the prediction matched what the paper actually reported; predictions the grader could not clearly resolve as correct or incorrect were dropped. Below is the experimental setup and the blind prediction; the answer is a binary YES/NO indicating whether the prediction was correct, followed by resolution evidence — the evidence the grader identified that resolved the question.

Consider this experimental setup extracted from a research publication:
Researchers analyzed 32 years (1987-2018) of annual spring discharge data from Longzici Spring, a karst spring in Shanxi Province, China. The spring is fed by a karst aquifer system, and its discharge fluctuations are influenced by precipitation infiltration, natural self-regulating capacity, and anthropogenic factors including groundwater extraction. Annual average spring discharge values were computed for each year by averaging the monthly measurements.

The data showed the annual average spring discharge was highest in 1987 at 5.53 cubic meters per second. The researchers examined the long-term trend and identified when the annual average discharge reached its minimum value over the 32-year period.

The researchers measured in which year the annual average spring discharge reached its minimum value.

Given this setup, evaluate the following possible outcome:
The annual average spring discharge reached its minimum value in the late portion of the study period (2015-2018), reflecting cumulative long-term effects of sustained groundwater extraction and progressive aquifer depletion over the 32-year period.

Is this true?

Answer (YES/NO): NO